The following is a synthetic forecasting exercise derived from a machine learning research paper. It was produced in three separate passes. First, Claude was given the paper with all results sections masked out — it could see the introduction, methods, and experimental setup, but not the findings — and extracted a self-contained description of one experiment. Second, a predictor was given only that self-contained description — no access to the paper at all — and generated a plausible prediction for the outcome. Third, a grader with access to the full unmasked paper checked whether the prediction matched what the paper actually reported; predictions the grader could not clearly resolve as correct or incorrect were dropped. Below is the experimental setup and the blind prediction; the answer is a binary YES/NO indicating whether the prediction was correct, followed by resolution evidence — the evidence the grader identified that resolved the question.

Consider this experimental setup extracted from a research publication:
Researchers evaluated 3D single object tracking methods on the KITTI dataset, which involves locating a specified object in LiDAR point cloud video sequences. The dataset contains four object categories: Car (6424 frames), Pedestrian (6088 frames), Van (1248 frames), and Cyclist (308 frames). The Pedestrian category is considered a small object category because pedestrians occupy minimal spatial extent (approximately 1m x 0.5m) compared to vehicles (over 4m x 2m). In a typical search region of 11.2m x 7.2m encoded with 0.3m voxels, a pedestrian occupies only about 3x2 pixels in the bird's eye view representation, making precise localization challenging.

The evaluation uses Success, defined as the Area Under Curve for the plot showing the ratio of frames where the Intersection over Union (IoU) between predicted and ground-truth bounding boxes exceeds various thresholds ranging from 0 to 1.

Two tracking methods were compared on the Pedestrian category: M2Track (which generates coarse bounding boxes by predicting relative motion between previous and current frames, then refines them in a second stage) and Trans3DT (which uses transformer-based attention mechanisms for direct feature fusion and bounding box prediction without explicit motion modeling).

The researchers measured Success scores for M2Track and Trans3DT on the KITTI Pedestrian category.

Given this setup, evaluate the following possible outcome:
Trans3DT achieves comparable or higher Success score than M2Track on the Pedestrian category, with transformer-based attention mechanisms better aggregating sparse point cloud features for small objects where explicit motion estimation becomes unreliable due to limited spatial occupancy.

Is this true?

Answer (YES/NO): NO